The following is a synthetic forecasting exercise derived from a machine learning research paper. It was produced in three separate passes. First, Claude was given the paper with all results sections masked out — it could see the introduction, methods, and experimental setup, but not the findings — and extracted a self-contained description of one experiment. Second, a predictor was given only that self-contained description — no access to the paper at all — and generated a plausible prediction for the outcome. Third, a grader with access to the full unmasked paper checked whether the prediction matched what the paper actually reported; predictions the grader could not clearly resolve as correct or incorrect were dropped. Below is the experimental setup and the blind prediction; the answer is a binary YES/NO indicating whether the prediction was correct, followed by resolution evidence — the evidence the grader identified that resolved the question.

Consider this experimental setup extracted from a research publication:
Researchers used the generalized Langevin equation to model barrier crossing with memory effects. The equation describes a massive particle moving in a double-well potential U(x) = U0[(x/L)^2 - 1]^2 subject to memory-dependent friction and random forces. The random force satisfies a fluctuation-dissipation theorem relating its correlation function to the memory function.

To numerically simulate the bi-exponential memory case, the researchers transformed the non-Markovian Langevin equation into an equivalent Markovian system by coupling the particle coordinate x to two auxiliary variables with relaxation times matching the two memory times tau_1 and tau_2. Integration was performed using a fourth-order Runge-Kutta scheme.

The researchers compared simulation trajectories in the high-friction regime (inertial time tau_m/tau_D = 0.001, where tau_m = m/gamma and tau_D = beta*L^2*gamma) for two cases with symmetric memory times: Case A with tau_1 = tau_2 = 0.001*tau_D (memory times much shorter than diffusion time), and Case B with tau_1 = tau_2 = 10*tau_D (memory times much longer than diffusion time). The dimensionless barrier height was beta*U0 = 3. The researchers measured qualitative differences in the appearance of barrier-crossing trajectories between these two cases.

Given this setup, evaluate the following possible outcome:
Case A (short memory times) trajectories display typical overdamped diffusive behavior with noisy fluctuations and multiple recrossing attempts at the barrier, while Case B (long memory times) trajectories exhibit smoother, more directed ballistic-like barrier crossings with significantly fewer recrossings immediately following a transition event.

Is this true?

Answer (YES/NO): NO